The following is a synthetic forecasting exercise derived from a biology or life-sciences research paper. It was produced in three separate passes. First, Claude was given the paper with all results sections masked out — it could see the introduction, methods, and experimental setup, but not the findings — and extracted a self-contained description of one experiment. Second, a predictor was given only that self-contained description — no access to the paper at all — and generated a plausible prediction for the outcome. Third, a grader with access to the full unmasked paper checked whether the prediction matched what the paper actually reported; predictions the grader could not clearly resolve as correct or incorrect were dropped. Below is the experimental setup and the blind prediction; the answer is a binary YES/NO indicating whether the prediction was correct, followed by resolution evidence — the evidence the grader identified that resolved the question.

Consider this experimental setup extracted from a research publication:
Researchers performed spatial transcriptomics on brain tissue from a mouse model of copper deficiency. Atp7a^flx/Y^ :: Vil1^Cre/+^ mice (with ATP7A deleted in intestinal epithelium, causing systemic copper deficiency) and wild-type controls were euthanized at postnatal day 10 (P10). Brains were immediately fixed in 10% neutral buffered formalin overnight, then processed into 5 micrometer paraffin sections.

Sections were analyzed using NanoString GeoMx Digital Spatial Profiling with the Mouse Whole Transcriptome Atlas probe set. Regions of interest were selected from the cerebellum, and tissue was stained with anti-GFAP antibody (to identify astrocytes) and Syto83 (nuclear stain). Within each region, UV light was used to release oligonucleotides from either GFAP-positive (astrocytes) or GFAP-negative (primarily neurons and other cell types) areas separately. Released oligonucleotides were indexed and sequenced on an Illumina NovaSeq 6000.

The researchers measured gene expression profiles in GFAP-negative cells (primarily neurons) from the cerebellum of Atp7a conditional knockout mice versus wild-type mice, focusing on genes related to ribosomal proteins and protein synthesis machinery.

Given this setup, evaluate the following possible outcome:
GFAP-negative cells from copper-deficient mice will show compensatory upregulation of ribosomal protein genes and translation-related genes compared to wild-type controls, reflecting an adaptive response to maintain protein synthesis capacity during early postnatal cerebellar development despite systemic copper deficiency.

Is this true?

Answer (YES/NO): YES